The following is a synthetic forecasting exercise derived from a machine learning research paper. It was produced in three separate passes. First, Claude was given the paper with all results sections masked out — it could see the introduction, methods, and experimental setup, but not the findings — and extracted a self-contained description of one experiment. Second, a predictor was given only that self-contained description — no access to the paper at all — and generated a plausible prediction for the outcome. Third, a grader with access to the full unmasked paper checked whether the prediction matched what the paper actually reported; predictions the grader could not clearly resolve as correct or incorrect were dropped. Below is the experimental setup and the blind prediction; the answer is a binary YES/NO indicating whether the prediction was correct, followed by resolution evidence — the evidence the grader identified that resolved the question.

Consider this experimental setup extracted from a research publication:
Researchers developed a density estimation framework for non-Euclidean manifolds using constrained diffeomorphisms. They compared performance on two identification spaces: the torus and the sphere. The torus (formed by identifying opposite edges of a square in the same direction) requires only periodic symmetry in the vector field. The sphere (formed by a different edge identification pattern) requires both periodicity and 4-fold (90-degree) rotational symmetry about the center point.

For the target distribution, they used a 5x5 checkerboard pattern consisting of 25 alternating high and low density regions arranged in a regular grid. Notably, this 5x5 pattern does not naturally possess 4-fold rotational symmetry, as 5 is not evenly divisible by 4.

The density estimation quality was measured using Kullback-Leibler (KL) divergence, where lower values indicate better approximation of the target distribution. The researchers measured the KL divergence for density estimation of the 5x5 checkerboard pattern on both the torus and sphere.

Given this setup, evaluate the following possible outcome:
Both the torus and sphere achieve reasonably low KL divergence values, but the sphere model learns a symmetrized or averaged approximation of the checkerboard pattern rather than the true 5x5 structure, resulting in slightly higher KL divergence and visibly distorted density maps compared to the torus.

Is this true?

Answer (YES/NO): NO